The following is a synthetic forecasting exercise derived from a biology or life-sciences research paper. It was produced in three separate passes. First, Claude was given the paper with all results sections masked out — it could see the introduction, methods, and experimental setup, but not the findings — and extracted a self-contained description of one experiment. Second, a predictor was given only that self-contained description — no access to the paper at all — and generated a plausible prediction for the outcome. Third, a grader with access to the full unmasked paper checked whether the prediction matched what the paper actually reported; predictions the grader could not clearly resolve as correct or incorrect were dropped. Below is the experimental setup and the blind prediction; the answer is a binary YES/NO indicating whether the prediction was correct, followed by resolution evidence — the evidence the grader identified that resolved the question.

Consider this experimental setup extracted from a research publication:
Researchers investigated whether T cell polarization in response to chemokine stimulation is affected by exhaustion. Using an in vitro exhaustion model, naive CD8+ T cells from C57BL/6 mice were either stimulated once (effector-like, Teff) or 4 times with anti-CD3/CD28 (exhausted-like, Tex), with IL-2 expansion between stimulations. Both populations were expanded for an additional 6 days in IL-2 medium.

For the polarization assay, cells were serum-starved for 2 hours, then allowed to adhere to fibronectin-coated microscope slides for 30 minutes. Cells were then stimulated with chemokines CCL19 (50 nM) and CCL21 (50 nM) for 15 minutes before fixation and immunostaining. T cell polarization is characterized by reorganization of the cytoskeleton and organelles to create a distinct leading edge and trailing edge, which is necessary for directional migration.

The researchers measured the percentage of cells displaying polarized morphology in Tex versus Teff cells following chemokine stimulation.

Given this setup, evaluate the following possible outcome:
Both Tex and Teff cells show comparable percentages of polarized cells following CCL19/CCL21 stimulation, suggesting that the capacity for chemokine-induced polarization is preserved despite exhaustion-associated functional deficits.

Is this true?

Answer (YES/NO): NO